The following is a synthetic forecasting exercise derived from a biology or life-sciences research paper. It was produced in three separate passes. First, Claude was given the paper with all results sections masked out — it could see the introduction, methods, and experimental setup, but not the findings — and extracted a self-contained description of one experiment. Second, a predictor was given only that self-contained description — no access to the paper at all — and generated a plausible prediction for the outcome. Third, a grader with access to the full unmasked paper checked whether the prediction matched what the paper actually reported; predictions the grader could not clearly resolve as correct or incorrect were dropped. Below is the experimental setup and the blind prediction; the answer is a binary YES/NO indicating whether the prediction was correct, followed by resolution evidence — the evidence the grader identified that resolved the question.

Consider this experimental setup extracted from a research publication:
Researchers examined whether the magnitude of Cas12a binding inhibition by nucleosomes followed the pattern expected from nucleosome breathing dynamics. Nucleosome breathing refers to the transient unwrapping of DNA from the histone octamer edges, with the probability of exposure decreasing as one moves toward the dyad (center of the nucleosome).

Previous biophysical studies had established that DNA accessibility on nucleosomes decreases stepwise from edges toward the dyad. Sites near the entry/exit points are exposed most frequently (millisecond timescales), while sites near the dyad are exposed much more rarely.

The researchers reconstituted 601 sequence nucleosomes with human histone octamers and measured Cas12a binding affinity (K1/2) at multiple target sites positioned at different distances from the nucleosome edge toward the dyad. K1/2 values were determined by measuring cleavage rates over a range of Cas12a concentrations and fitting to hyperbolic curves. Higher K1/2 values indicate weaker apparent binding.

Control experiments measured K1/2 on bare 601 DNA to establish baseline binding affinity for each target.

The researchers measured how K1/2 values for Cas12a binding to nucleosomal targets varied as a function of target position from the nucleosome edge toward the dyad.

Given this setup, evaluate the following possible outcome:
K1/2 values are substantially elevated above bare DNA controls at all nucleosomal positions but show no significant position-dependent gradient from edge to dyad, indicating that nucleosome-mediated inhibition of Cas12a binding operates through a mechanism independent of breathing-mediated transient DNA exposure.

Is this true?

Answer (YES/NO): NO